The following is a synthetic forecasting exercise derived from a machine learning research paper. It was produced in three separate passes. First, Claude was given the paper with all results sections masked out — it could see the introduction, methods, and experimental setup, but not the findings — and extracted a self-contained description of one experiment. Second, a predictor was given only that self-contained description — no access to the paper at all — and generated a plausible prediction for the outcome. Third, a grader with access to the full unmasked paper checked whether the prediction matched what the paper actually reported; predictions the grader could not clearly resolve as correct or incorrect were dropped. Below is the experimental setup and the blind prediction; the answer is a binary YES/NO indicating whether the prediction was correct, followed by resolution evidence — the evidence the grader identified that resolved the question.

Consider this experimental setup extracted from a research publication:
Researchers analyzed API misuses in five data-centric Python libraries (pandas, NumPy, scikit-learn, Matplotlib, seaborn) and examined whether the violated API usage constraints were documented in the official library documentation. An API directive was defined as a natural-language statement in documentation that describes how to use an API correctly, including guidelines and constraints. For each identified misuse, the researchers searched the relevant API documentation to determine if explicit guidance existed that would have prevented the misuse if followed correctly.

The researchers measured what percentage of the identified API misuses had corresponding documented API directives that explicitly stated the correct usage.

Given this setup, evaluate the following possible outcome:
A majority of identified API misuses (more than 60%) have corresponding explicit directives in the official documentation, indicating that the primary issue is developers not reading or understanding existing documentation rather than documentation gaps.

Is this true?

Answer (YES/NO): NO